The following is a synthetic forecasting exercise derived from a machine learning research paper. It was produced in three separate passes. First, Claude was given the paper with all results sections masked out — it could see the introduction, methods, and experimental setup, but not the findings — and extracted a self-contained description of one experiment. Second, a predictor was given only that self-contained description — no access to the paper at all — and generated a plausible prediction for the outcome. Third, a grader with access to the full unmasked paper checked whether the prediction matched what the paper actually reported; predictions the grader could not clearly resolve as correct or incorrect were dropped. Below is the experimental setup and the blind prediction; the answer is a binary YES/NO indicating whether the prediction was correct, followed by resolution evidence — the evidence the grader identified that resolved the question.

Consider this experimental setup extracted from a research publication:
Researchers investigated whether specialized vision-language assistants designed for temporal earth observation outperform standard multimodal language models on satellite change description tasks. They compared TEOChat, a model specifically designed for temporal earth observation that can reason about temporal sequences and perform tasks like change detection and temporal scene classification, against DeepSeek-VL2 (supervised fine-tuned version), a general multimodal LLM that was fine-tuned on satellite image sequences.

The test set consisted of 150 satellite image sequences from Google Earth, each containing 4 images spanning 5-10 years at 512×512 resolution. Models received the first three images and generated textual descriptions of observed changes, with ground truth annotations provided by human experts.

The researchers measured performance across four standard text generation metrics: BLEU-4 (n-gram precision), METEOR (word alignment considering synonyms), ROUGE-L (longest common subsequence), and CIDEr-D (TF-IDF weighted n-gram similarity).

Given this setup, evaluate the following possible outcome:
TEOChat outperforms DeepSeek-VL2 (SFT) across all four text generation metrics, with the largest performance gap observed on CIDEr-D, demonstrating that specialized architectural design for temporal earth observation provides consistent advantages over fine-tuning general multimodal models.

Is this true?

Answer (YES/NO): YES